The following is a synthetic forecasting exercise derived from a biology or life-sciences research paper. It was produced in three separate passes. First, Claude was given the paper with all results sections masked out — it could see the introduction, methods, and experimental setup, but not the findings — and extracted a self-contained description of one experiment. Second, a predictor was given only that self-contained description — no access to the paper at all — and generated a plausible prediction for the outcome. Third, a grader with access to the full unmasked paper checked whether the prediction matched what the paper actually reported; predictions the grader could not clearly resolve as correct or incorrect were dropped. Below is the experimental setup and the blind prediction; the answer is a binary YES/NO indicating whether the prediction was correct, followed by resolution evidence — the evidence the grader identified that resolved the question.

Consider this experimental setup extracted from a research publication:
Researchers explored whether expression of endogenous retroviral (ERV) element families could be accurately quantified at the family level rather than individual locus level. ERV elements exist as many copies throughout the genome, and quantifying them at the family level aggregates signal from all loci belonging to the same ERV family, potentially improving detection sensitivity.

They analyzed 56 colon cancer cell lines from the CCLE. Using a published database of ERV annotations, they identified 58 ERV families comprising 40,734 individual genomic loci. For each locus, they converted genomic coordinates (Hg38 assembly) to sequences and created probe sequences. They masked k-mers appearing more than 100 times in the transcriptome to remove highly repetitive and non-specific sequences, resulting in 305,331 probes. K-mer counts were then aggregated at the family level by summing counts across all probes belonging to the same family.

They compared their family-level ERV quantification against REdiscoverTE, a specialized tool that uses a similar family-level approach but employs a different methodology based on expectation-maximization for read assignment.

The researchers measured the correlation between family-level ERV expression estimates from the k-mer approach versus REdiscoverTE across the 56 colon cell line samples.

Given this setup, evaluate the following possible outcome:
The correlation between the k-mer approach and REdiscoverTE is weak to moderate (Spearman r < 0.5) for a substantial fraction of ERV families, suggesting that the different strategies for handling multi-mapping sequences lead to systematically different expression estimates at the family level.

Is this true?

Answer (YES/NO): NO